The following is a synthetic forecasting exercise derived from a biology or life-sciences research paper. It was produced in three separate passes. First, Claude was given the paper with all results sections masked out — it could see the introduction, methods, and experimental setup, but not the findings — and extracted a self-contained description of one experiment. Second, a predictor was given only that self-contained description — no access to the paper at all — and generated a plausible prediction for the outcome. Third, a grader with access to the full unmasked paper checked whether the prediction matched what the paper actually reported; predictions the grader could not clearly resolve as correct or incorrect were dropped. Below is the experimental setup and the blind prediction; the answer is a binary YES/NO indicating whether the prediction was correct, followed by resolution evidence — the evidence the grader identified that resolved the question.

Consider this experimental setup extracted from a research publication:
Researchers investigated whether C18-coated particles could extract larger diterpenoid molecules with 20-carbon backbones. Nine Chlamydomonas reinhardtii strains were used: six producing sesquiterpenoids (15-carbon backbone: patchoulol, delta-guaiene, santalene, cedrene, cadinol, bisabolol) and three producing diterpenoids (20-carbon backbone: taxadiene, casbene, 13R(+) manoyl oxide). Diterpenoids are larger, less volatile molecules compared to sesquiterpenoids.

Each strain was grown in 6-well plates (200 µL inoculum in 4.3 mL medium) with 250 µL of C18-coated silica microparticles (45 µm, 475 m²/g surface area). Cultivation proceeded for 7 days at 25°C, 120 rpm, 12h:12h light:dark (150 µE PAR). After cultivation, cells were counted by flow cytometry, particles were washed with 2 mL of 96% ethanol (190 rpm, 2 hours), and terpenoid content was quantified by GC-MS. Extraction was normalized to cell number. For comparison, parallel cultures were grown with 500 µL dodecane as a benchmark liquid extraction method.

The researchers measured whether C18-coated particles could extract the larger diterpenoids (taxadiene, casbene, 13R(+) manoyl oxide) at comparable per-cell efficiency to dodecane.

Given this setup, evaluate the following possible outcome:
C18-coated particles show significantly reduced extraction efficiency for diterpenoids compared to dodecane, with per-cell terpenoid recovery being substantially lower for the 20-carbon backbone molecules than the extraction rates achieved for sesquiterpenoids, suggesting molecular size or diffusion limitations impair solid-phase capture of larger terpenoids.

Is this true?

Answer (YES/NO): NO